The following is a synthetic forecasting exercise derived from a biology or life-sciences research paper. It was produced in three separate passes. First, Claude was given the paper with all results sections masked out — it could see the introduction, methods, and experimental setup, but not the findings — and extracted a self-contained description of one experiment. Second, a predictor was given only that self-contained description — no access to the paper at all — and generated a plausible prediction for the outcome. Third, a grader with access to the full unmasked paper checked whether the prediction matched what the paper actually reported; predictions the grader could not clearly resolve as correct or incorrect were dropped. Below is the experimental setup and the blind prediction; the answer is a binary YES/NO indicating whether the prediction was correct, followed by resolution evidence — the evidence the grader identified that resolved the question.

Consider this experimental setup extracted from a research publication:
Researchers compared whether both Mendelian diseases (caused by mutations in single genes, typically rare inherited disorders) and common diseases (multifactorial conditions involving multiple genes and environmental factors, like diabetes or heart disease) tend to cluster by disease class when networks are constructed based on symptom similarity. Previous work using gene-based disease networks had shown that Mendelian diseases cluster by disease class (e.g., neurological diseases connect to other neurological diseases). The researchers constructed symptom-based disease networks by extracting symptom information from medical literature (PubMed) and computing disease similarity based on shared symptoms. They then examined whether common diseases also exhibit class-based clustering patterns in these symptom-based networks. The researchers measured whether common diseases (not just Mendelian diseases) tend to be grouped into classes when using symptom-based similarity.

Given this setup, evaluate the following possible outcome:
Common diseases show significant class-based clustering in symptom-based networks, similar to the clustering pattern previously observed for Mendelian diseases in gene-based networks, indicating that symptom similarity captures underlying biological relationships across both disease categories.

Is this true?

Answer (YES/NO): YES